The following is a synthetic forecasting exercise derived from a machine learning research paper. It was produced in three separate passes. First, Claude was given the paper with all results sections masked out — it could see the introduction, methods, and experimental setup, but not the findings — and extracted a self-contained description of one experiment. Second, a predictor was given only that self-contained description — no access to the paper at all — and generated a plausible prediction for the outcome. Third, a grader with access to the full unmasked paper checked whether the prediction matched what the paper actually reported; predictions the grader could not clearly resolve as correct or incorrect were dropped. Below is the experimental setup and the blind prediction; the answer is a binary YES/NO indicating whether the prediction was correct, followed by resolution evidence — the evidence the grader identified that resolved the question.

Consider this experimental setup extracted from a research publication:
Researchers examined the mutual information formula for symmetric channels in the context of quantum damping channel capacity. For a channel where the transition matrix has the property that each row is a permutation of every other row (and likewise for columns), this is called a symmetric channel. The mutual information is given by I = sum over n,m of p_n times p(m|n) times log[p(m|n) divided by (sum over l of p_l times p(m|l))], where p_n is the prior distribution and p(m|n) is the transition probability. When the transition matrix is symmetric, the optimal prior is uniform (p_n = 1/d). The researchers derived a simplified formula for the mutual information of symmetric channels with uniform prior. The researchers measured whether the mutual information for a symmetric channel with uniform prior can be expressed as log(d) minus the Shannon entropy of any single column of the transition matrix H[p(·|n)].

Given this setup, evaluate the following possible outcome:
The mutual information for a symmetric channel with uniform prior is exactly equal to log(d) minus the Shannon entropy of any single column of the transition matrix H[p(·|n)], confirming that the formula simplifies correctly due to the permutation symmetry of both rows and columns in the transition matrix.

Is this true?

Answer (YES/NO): YES